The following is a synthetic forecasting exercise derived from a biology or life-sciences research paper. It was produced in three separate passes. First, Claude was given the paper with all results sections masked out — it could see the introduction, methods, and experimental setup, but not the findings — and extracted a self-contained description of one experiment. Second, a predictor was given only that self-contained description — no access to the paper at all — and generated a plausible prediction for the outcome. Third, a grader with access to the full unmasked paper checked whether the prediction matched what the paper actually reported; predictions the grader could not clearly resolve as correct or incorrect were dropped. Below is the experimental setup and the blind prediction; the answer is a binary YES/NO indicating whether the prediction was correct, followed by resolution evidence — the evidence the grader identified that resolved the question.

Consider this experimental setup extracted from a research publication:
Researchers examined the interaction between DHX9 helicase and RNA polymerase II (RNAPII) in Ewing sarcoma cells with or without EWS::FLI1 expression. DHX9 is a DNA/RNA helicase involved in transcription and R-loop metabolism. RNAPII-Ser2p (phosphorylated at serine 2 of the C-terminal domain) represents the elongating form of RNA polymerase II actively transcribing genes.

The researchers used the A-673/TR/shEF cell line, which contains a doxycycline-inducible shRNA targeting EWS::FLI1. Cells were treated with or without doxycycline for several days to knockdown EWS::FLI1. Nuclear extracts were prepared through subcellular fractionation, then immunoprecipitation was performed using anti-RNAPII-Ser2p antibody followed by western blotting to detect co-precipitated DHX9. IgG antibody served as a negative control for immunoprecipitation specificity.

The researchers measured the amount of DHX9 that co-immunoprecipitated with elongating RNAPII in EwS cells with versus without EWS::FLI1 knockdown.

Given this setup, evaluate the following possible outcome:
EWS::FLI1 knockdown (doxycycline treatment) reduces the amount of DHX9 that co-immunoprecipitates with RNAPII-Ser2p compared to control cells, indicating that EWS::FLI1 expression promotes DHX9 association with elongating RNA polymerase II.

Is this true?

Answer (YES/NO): YES